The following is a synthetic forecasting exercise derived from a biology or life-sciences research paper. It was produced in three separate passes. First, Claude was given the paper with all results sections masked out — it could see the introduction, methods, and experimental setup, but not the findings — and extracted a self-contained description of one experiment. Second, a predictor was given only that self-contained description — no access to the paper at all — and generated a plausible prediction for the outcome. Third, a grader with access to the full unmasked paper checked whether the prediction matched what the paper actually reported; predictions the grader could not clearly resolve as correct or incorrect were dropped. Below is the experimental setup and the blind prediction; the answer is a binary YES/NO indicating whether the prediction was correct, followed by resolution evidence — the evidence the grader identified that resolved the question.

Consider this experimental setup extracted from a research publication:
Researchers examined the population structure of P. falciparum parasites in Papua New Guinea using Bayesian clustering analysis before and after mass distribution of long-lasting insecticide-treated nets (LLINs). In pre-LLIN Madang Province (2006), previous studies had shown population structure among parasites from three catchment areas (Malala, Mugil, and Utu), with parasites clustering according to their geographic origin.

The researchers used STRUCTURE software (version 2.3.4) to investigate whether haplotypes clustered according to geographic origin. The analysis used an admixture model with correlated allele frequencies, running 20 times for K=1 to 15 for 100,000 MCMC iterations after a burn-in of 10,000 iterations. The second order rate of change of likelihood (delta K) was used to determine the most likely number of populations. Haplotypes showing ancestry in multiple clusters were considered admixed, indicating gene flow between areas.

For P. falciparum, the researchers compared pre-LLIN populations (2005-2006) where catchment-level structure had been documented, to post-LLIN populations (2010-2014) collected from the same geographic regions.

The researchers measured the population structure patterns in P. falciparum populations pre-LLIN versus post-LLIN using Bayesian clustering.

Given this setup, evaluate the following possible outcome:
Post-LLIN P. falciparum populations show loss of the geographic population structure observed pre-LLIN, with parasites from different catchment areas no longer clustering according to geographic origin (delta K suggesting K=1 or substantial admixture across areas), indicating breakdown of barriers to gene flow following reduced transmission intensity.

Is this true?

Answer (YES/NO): NO